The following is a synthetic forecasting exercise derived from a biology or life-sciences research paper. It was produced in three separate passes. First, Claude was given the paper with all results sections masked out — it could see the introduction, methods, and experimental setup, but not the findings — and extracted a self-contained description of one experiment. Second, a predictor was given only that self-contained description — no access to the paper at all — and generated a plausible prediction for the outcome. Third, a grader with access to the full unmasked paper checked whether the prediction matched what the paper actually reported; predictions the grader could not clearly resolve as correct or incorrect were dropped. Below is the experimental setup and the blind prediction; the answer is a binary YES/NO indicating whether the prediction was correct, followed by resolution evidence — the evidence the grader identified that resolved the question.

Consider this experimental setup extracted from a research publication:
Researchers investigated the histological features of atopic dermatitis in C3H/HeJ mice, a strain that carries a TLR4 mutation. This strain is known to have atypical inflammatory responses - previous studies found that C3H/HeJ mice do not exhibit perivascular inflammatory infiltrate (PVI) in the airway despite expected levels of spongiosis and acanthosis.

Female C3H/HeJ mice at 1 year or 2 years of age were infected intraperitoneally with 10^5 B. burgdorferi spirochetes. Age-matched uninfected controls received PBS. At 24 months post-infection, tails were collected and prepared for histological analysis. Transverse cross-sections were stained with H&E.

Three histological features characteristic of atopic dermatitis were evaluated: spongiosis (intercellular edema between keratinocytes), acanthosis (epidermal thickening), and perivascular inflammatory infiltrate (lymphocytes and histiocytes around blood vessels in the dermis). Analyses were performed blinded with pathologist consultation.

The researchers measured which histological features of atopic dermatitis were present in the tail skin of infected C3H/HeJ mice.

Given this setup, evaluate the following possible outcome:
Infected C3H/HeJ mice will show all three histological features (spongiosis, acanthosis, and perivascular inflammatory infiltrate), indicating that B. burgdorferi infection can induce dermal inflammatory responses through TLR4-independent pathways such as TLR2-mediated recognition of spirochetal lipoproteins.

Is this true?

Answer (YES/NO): NO